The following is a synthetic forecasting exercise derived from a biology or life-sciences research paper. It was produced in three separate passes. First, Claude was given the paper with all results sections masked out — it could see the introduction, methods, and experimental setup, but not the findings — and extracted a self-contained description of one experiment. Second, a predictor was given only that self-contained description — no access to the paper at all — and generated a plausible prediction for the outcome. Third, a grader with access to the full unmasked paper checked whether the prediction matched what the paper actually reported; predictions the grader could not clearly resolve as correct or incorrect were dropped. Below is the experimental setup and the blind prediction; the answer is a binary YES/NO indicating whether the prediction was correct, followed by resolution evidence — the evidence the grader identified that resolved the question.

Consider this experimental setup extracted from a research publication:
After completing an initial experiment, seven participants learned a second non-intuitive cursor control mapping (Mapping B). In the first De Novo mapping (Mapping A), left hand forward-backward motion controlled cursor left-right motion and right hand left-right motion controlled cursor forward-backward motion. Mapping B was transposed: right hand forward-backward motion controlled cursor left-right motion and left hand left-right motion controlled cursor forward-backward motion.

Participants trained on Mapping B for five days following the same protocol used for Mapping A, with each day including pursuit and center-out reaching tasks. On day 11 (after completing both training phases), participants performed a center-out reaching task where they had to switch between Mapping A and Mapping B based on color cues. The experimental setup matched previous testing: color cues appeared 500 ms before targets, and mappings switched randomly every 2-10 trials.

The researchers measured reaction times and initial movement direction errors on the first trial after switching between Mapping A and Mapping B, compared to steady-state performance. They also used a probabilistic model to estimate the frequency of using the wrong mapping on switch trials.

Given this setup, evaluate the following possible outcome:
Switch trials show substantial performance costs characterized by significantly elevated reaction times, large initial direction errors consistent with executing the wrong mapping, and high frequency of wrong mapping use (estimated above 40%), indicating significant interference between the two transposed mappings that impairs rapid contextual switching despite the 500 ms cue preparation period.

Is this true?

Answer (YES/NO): NO